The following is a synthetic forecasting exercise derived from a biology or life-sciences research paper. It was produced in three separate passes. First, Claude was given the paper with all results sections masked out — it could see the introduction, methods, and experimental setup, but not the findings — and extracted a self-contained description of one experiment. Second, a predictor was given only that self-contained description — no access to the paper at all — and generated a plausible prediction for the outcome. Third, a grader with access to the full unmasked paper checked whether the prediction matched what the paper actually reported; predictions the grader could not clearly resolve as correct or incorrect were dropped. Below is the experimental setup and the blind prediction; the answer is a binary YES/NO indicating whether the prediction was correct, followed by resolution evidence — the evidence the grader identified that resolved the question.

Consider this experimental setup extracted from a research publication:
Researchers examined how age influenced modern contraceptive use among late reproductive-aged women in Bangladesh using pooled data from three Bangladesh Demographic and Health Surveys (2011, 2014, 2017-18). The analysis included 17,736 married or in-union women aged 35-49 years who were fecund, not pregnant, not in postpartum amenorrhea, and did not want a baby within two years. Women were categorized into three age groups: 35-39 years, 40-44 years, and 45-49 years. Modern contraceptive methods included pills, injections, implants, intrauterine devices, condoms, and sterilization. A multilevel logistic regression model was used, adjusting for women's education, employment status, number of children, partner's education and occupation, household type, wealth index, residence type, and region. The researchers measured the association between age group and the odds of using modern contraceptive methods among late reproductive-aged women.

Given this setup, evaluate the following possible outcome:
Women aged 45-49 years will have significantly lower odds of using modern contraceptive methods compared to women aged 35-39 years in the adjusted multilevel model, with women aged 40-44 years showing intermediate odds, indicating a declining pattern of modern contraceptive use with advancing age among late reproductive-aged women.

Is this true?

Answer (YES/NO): YES